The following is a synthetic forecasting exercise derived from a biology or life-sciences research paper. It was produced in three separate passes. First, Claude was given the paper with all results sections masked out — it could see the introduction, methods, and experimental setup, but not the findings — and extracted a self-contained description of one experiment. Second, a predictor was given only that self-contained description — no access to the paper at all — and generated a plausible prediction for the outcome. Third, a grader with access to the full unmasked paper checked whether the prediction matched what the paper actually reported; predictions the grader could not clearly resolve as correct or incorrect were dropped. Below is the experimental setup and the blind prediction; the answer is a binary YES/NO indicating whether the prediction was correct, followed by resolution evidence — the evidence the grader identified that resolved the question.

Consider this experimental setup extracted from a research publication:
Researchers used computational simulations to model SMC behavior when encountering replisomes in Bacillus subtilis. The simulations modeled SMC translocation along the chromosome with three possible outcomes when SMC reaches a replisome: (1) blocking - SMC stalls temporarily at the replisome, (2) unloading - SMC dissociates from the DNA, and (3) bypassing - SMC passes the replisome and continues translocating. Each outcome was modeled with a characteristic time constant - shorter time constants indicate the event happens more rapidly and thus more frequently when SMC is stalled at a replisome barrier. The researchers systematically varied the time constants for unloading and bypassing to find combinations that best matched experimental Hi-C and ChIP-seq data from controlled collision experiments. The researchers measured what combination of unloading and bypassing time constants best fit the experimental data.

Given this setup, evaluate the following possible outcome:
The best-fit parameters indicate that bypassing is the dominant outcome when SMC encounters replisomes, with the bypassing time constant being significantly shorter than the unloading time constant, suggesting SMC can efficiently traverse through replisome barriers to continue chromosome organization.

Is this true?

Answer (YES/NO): NO